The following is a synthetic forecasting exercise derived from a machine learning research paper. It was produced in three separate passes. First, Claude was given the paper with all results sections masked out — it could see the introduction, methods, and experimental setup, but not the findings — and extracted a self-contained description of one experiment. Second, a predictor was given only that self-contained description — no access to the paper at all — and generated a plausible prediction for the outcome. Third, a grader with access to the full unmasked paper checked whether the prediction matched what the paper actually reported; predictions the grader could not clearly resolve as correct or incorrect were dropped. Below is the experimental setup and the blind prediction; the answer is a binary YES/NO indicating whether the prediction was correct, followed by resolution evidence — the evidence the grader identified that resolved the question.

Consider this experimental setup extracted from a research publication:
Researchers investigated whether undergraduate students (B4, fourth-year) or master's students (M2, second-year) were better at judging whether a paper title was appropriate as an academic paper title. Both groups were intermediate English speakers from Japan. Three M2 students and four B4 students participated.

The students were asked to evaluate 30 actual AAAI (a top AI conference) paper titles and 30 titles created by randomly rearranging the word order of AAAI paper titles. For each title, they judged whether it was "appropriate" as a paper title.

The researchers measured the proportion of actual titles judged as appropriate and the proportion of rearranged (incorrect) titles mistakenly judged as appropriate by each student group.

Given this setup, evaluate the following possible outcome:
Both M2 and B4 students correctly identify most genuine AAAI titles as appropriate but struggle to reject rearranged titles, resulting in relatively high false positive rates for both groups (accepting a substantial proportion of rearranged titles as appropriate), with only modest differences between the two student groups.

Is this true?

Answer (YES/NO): NO